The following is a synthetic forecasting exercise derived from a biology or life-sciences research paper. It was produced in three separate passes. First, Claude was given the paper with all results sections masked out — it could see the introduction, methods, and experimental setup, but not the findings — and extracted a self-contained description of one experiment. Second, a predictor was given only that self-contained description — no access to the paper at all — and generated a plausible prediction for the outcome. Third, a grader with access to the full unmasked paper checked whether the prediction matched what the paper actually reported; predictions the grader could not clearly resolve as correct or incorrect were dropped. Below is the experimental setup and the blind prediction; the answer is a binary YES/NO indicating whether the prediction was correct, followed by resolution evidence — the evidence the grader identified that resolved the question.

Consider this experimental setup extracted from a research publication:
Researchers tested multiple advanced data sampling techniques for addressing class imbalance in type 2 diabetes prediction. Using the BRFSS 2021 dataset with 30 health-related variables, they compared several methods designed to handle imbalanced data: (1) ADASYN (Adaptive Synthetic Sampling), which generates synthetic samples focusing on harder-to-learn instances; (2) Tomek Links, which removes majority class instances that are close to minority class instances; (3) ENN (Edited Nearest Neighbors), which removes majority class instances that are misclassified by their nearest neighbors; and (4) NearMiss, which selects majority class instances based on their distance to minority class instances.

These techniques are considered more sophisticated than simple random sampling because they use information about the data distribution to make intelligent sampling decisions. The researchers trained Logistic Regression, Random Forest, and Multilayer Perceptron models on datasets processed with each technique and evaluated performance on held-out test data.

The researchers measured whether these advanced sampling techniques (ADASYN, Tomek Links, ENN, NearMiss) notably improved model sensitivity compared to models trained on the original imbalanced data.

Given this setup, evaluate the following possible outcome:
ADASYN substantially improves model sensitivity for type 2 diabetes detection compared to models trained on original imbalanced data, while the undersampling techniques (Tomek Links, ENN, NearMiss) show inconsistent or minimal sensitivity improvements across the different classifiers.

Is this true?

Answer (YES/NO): NO